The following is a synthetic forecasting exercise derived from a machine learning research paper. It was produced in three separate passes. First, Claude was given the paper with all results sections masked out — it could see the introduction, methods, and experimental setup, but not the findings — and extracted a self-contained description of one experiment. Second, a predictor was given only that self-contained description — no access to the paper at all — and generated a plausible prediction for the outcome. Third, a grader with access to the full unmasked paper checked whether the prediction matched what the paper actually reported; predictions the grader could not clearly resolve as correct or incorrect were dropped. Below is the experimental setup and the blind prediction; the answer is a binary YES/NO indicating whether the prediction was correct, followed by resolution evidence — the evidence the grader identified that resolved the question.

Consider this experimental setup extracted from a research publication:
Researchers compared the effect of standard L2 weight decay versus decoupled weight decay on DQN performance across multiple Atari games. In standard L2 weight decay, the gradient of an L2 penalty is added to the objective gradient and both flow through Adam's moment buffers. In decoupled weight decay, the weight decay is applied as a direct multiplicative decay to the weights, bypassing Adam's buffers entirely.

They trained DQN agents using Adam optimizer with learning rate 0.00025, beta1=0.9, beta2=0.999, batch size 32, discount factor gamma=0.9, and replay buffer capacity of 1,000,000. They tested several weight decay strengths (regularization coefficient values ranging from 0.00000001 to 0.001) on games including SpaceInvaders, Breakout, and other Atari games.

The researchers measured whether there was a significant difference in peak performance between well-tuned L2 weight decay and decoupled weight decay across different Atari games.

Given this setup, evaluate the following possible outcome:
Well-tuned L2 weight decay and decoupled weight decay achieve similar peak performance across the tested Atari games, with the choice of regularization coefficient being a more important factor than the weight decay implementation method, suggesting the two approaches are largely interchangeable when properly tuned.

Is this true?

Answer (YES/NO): YES